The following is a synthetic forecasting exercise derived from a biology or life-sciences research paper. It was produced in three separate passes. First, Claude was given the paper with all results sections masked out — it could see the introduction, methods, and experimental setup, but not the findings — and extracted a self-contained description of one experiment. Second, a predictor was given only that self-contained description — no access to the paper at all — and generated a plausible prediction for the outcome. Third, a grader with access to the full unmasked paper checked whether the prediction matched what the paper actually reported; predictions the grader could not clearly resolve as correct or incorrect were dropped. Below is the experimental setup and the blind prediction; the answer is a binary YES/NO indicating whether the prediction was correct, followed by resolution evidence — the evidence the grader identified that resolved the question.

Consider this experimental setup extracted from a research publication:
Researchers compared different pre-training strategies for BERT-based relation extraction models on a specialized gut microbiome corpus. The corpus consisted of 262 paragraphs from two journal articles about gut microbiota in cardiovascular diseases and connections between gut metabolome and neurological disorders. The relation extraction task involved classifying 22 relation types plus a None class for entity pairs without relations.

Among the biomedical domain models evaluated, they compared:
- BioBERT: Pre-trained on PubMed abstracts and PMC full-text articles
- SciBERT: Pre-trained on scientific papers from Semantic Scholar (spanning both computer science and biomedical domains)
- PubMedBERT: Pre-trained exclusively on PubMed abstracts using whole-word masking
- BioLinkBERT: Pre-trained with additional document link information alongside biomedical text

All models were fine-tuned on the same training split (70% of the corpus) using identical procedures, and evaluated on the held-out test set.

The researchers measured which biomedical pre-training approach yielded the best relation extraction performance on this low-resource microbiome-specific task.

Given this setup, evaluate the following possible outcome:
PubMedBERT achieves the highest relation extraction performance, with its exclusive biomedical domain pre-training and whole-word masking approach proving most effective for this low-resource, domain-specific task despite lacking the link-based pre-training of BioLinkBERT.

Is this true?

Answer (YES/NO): YES